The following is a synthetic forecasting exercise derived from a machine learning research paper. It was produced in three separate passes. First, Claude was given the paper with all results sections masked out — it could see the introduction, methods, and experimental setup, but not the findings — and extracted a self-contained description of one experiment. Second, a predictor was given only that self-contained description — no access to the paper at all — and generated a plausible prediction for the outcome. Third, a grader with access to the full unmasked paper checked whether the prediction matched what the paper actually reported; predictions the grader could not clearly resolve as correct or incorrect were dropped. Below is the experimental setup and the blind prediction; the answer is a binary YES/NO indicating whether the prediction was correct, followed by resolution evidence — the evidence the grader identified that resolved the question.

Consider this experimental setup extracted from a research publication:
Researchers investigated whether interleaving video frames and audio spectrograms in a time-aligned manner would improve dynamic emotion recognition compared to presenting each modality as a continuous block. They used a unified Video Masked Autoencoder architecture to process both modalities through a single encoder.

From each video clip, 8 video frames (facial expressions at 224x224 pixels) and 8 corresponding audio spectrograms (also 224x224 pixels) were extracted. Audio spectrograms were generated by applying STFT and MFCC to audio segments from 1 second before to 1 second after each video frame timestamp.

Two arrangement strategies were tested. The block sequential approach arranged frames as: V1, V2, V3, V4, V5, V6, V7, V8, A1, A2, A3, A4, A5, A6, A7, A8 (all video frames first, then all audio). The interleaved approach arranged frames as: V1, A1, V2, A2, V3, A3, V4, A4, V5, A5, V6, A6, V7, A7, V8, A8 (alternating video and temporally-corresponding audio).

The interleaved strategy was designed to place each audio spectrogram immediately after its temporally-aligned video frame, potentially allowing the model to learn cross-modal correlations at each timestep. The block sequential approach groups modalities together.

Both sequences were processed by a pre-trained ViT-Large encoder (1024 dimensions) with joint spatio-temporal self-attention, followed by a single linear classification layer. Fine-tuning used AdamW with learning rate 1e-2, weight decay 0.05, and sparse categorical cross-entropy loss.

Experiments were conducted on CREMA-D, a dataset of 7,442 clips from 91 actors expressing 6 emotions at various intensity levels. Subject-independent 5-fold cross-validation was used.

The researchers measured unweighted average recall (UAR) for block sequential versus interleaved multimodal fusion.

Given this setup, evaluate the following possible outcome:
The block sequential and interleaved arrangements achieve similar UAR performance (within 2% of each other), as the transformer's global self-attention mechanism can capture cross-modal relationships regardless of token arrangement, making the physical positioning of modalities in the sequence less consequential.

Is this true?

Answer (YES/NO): NO